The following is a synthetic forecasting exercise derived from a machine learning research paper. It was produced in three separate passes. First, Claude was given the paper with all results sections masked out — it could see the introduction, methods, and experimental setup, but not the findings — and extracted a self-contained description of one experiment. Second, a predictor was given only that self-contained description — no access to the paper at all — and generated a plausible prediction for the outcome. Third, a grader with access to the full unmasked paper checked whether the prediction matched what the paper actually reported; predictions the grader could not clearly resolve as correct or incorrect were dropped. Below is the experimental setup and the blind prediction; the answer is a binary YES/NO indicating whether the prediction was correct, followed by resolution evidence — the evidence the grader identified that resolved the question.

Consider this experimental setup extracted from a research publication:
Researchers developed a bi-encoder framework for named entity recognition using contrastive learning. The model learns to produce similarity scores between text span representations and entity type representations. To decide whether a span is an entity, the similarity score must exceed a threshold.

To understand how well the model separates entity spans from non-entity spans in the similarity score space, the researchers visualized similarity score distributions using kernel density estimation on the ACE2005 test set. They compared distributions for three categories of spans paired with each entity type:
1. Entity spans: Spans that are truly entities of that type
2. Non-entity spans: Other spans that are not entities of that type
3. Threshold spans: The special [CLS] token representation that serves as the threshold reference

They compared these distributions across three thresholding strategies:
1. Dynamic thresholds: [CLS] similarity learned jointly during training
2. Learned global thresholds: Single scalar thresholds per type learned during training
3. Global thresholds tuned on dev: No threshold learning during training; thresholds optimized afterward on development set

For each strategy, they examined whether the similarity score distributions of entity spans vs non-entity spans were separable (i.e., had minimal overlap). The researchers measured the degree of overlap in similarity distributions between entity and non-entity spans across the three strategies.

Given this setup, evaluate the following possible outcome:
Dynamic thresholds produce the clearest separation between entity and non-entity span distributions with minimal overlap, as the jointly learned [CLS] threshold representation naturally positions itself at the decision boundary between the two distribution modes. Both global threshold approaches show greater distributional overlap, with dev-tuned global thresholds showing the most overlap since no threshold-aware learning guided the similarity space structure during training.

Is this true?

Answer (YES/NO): NO